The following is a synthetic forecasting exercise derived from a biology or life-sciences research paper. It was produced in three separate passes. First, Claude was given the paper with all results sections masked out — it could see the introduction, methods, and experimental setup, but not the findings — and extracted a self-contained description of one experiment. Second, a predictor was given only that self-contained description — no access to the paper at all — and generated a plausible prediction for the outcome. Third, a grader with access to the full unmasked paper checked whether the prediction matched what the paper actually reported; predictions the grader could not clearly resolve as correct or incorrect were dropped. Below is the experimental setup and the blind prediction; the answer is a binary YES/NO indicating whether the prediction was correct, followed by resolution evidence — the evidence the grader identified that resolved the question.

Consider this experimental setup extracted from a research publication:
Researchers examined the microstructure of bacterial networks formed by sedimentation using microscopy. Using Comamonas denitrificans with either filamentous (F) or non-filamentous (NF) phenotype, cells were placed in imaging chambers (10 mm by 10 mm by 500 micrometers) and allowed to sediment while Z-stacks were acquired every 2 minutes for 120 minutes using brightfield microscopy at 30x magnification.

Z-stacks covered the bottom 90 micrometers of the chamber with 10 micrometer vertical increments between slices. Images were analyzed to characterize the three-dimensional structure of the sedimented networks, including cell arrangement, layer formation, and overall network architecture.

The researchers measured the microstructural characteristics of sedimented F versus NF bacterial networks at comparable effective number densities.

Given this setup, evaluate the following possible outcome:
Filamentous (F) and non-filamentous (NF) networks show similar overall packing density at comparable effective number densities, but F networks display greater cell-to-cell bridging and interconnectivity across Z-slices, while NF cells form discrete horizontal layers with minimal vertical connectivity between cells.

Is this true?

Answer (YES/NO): NO